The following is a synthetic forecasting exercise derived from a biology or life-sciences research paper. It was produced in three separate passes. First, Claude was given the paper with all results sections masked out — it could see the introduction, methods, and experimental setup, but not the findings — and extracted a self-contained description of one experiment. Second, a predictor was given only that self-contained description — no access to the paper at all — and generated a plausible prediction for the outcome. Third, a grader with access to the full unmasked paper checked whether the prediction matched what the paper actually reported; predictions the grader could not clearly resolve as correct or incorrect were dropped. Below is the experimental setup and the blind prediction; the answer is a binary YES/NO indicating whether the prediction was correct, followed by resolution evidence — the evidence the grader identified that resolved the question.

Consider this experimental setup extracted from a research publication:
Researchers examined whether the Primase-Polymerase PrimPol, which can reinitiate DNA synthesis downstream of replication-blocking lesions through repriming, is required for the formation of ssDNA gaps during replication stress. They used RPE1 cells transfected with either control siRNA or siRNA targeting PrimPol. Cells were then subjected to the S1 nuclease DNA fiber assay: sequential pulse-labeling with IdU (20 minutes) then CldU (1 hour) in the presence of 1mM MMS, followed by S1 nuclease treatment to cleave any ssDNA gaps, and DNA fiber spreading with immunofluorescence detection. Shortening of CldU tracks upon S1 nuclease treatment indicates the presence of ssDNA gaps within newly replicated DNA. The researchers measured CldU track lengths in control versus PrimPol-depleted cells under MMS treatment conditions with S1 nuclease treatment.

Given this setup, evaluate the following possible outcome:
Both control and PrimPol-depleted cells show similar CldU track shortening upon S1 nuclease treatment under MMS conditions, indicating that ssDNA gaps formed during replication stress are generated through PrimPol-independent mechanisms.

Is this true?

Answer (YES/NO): NO